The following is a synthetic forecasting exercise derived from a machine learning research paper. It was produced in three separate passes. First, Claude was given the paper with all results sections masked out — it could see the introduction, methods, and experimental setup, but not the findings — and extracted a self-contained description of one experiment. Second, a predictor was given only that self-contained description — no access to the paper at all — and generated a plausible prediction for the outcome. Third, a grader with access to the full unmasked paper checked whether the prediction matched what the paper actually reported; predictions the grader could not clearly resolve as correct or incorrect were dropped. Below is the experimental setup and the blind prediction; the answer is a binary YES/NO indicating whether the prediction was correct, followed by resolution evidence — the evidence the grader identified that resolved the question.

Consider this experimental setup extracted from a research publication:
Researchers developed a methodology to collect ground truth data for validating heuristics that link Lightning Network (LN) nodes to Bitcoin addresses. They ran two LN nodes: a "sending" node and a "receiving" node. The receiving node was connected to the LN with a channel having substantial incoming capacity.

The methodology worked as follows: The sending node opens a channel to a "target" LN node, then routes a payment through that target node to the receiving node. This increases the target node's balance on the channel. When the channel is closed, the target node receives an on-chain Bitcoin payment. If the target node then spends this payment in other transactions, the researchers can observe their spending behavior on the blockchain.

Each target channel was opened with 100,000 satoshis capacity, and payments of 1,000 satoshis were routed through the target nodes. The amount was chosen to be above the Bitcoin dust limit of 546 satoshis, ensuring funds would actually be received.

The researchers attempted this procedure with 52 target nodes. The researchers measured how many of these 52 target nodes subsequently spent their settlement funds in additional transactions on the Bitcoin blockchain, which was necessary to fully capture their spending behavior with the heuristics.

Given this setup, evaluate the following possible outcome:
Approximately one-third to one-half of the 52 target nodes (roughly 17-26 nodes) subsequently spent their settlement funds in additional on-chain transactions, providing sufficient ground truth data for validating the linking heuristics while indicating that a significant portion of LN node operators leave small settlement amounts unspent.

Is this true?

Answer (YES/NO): NO